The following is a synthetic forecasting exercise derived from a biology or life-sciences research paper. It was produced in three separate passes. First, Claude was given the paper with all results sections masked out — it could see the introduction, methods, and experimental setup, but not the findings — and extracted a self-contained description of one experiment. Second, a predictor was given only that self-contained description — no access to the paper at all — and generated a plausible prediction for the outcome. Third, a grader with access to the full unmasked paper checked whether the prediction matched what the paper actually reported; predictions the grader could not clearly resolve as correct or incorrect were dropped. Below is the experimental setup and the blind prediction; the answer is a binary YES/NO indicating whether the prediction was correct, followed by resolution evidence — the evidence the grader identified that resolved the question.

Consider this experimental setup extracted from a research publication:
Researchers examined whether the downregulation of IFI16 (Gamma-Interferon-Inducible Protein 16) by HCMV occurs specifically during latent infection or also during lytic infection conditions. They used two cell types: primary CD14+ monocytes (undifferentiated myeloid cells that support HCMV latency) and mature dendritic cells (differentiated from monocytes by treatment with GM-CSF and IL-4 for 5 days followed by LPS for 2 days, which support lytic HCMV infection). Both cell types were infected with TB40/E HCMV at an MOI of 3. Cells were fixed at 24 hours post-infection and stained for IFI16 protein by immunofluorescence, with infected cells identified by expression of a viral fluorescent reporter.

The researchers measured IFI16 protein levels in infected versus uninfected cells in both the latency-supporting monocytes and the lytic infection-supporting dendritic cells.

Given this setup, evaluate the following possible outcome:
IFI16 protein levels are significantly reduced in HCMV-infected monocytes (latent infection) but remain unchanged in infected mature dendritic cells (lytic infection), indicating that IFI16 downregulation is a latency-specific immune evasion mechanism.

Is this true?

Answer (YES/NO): YES